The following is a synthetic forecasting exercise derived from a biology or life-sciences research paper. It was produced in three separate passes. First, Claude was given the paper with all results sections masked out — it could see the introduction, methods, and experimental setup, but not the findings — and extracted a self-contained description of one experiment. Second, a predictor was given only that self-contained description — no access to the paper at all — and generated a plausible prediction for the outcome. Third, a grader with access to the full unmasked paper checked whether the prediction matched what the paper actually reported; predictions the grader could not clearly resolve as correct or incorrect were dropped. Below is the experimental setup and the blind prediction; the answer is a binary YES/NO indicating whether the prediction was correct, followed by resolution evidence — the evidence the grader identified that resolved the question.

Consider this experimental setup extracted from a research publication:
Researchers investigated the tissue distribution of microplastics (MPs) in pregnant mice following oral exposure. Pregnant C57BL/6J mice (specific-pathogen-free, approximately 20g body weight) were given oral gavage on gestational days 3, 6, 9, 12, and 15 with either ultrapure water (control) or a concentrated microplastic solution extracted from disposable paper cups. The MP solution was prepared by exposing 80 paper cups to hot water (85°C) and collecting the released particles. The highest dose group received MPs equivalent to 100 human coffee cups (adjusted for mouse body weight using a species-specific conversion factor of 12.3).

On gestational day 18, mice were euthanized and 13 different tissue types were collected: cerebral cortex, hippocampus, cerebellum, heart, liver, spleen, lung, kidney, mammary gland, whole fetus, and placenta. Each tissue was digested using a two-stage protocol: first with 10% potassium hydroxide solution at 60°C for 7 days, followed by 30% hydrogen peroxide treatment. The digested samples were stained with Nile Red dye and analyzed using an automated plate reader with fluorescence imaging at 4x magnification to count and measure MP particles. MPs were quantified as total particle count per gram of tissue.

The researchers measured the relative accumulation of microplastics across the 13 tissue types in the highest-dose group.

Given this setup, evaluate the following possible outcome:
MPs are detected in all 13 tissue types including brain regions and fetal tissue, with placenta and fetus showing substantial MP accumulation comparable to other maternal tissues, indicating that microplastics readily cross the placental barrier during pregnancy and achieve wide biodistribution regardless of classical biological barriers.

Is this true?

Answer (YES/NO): NO